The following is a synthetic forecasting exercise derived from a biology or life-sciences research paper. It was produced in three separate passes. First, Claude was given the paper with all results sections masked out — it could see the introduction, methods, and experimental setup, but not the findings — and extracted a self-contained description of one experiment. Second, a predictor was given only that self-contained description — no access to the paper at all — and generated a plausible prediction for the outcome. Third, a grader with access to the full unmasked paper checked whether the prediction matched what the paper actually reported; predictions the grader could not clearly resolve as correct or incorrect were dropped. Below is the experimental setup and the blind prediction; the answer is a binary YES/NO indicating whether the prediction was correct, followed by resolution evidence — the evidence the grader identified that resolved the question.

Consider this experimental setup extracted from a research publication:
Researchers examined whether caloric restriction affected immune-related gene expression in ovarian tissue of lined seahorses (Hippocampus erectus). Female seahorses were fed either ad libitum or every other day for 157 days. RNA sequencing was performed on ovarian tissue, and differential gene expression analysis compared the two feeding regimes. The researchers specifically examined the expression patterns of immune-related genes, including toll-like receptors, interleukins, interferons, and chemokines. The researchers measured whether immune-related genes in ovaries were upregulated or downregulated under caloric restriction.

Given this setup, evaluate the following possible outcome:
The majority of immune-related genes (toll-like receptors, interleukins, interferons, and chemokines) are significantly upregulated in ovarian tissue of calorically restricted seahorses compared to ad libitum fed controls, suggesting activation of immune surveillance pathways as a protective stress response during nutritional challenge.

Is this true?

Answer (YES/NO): NO